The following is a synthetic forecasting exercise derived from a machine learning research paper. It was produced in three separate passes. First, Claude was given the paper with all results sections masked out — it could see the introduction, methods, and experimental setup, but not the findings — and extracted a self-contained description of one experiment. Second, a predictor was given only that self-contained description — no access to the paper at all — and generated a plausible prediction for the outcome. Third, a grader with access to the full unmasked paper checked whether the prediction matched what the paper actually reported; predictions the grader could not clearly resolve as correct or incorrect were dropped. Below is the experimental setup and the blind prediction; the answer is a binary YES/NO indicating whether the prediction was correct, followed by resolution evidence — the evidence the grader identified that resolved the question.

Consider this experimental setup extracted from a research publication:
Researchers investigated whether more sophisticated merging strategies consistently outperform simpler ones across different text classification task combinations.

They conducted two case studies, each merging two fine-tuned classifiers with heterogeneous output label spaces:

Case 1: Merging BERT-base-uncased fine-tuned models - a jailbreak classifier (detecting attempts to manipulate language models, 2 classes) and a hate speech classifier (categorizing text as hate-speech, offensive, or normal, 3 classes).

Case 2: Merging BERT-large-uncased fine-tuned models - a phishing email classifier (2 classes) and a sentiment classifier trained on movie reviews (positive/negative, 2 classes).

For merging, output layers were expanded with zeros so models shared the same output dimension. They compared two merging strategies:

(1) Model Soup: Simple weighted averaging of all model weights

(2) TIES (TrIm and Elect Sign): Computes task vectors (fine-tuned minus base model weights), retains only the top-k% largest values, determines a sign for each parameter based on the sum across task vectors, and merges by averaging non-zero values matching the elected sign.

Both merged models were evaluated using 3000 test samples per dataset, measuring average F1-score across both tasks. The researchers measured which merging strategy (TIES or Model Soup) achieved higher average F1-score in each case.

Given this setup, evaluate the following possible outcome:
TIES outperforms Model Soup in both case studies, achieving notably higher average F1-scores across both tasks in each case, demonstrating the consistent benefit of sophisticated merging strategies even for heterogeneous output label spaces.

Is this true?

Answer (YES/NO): NO